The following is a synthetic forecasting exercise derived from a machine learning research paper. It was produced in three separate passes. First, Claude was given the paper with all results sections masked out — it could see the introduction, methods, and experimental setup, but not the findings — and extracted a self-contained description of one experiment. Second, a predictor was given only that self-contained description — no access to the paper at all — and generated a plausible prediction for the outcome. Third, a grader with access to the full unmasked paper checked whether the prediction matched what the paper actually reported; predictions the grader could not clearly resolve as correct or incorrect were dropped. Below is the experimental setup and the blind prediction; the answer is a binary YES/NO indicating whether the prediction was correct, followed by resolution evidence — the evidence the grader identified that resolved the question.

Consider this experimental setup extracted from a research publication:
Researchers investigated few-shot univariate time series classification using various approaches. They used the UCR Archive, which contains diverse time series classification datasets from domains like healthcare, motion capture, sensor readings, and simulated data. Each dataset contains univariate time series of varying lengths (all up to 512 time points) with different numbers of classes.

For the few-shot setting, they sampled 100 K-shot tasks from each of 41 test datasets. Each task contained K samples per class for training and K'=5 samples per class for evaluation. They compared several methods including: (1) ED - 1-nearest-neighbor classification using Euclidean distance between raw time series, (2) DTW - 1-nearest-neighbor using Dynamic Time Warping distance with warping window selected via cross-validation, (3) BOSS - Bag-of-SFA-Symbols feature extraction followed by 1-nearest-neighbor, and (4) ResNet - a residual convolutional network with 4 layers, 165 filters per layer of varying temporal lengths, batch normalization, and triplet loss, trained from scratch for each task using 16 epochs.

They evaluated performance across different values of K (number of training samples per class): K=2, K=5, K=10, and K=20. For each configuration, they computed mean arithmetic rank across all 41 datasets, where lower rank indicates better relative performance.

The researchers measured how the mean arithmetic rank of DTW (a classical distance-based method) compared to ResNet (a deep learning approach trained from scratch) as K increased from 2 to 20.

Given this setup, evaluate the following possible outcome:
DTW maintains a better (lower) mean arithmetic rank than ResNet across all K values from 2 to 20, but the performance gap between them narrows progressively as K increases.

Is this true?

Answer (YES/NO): NO